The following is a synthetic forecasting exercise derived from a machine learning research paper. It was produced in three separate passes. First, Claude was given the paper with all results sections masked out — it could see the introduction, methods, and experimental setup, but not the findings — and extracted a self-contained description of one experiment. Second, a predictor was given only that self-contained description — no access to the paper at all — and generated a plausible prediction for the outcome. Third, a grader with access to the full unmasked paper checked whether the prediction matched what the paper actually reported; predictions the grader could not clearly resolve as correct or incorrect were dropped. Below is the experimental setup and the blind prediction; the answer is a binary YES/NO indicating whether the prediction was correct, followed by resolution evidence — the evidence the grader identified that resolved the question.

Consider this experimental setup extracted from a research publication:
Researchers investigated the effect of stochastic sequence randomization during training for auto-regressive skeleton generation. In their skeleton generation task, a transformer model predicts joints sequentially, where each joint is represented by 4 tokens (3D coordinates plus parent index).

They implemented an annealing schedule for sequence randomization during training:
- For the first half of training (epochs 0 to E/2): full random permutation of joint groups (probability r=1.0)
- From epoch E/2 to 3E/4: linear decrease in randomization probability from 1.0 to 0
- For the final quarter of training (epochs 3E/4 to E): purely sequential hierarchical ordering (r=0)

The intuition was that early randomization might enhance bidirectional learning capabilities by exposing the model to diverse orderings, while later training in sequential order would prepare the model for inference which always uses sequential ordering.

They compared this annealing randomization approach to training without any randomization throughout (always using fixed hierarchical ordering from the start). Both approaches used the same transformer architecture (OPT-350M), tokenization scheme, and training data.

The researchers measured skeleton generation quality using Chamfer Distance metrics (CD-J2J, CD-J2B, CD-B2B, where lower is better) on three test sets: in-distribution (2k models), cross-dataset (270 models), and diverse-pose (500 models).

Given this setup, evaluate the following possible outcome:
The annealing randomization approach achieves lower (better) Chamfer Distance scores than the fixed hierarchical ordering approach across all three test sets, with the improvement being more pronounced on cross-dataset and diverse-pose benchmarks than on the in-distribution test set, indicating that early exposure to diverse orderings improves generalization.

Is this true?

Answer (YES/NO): NO